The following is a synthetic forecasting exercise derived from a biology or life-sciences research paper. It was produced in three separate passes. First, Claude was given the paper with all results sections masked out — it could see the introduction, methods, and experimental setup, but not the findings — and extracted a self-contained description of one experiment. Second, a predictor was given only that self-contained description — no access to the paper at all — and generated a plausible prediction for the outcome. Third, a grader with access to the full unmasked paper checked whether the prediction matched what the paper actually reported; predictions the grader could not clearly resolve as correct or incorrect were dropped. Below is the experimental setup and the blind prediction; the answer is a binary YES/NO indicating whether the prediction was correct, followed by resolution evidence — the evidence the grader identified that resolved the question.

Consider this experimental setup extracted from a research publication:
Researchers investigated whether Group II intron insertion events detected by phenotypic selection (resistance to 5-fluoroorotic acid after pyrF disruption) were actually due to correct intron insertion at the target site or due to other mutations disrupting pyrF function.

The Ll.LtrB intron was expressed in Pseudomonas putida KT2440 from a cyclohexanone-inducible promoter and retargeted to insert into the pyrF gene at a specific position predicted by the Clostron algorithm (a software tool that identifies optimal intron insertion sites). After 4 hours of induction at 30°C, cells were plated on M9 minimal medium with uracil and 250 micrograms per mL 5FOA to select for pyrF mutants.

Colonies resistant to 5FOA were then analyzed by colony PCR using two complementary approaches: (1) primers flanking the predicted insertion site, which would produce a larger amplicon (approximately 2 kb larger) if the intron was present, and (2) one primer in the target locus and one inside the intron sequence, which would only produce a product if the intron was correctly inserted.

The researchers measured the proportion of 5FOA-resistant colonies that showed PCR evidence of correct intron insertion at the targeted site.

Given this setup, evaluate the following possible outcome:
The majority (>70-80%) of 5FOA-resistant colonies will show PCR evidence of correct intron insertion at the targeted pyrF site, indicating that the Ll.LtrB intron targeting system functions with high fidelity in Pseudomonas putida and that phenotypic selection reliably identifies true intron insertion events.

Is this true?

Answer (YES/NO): NO